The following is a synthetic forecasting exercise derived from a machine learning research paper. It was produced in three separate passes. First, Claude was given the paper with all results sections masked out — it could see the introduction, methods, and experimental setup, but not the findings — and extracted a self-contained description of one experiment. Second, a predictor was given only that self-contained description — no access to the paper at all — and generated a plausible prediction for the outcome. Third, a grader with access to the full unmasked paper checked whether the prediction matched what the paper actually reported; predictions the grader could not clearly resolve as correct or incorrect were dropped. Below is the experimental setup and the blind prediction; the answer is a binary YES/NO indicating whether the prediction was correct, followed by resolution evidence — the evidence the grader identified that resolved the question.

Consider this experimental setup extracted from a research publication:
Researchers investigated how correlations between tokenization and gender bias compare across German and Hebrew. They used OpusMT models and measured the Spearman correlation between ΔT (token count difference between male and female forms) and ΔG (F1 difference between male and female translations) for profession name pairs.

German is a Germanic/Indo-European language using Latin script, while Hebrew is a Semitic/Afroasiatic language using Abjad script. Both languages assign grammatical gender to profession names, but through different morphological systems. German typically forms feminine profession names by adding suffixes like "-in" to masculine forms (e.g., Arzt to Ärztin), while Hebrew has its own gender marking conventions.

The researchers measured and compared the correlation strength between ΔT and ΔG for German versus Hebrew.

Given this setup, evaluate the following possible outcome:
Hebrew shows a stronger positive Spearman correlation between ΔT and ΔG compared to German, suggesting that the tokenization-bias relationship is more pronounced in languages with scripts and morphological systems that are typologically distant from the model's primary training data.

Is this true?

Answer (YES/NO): NO